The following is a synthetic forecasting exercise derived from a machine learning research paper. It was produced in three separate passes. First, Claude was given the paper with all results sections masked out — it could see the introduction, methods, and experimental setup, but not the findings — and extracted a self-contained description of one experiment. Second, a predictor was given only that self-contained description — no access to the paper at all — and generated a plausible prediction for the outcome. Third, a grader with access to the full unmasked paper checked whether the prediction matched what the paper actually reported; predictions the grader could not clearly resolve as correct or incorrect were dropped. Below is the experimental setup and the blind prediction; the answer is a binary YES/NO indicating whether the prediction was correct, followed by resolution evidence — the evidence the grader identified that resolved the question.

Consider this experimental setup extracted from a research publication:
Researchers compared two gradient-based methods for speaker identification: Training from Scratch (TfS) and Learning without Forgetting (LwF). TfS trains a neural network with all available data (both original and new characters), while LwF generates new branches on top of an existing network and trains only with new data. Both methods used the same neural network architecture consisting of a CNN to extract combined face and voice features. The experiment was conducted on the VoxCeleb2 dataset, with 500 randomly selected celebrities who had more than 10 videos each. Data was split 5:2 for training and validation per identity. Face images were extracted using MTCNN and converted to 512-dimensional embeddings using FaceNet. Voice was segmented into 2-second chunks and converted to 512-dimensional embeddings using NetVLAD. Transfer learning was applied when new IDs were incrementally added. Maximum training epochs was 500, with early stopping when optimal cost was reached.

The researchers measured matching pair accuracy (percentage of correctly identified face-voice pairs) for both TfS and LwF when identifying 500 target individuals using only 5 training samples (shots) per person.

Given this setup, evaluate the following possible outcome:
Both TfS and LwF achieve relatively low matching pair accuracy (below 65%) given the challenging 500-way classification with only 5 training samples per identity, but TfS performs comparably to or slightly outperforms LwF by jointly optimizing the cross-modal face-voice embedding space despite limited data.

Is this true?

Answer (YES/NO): NO